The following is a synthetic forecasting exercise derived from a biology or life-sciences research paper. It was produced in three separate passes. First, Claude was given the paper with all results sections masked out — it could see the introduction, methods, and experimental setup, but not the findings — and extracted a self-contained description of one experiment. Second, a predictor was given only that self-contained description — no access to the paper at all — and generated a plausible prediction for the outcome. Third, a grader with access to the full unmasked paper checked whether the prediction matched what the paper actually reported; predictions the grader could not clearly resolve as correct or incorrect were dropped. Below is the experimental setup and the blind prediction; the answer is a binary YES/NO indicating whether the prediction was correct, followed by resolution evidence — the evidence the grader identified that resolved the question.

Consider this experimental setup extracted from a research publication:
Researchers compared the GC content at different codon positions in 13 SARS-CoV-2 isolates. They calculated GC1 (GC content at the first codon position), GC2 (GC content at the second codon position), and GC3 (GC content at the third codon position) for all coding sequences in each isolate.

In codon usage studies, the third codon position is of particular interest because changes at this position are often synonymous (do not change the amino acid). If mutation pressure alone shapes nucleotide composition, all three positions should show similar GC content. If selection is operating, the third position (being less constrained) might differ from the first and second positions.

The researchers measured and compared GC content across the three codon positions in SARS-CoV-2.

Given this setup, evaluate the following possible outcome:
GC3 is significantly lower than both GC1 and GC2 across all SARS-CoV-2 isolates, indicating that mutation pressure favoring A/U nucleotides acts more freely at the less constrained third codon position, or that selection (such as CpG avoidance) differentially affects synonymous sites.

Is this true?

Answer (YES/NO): YES